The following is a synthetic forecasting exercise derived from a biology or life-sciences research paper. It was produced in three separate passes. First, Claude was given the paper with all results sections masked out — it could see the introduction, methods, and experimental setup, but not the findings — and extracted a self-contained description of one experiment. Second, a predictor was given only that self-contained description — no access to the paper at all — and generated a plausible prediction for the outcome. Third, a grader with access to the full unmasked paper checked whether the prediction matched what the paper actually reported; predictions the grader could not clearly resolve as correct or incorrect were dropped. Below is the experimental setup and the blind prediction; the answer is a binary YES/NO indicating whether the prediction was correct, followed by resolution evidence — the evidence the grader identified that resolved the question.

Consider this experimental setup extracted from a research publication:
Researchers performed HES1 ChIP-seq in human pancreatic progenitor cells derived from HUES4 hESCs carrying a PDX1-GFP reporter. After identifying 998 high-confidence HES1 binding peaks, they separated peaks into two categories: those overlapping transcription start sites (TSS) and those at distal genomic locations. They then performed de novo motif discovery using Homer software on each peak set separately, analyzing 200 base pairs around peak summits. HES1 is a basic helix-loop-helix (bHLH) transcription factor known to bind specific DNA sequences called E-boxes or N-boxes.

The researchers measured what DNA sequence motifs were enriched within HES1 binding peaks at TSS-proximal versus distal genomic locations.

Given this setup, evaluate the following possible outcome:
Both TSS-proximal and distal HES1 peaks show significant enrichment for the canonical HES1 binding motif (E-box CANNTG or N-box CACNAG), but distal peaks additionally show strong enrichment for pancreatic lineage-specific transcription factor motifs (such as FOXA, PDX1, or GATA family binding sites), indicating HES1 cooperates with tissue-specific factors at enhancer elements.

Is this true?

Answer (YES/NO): NO